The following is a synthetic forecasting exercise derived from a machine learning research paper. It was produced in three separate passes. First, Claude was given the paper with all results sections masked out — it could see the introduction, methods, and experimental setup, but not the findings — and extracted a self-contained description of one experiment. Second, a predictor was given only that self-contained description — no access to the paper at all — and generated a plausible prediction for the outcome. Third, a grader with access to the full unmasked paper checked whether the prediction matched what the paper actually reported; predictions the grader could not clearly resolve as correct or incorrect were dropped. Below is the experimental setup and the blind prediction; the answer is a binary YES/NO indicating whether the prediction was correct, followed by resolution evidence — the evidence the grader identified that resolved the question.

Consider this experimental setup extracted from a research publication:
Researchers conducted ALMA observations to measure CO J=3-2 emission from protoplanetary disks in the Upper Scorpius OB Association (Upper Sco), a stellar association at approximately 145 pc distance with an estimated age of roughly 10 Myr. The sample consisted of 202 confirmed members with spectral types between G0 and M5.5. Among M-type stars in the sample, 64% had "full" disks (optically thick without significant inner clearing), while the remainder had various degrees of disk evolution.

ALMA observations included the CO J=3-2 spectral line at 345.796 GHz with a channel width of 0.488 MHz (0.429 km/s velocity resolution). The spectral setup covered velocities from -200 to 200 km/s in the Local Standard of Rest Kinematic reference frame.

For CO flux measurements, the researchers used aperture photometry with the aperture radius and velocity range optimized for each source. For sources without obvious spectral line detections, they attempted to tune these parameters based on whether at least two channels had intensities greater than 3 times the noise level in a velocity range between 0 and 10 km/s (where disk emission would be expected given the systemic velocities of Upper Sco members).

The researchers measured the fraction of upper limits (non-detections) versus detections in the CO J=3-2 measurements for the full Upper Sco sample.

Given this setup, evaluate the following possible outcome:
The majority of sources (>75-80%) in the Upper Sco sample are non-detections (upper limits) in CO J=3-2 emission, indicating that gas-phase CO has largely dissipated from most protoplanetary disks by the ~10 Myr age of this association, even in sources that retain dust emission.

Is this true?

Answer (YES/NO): NO